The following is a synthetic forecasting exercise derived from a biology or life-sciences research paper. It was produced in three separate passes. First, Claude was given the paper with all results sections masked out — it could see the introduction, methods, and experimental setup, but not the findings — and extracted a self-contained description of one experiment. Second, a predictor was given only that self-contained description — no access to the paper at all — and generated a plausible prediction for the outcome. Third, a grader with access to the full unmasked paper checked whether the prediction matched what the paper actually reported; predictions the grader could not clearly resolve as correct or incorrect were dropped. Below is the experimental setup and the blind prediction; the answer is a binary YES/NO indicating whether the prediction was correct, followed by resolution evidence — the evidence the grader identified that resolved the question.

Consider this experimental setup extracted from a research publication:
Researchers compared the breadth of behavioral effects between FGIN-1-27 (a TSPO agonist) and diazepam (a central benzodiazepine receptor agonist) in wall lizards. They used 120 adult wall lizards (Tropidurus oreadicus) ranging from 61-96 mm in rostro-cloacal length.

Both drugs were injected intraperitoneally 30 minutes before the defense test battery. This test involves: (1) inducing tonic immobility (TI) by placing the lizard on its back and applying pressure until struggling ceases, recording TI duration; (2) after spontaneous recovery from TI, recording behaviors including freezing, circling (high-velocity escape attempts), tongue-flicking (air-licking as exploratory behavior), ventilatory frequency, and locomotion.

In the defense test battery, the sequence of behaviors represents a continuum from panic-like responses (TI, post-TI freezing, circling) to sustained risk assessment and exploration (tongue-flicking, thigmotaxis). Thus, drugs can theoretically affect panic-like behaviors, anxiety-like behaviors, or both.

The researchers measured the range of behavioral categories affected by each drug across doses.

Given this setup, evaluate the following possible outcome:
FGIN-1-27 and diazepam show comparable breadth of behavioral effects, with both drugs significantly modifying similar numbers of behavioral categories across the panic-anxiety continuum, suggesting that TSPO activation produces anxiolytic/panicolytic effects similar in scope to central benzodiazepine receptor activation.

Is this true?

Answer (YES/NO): NO